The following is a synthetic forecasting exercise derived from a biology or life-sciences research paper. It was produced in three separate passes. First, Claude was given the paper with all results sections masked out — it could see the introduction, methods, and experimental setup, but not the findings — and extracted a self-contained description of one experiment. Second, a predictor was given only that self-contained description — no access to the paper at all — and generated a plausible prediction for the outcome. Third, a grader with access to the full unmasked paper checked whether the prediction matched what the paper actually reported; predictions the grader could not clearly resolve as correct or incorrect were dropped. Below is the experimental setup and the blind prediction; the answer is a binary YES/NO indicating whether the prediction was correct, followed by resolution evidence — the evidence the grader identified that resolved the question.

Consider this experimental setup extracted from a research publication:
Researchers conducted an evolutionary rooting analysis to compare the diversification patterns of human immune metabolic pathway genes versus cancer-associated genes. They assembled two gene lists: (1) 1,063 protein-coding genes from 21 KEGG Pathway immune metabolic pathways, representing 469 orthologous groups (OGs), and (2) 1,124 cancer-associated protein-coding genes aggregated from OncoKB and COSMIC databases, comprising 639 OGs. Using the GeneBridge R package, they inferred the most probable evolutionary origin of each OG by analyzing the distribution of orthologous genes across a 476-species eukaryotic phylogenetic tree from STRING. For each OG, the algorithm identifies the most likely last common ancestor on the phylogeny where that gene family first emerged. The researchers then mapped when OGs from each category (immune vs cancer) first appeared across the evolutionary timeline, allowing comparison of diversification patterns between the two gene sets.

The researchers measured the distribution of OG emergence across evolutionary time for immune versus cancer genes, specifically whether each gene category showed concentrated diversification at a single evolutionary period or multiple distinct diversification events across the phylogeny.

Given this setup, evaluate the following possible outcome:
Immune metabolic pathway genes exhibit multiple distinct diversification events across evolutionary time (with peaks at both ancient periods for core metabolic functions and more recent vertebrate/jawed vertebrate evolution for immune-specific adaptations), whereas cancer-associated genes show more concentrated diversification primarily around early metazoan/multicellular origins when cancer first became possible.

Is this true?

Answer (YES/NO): YES